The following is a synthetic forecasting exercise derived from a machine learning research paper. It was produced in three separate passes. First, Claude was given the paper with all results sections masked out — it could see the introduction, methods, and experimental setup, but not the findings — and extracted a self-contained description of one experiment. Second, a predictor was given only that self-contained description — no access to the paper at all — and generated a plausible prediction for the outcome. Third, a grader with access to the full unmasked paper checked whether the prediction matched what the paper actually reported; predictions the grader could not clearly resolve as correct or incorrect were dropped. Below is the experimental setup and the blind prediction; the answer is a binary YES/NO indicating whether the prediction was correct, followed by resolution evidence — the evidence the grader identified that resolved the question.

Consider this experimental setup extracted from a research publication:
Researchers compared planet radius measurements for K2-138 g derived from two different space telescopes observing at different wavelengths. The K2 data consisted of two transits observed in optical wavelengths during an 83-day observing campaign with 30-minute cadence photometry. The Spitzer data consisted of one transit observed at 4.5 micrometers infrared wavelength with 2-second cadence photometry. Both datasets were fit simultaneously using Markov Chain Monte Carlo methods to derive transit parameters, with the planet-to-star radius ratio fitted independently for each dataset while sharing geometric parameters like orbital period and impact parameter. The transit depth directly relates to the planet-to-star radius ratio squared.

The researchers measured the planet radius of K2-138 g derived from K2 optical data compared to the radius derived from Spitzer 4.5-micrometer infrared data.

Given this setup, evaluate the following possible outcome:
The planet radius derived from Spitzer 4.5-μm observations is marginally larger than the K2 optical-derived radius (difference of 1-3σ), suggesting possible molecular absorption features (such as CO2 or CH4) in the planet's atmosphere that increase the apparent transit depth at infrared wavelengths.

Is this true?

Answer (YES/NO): NO